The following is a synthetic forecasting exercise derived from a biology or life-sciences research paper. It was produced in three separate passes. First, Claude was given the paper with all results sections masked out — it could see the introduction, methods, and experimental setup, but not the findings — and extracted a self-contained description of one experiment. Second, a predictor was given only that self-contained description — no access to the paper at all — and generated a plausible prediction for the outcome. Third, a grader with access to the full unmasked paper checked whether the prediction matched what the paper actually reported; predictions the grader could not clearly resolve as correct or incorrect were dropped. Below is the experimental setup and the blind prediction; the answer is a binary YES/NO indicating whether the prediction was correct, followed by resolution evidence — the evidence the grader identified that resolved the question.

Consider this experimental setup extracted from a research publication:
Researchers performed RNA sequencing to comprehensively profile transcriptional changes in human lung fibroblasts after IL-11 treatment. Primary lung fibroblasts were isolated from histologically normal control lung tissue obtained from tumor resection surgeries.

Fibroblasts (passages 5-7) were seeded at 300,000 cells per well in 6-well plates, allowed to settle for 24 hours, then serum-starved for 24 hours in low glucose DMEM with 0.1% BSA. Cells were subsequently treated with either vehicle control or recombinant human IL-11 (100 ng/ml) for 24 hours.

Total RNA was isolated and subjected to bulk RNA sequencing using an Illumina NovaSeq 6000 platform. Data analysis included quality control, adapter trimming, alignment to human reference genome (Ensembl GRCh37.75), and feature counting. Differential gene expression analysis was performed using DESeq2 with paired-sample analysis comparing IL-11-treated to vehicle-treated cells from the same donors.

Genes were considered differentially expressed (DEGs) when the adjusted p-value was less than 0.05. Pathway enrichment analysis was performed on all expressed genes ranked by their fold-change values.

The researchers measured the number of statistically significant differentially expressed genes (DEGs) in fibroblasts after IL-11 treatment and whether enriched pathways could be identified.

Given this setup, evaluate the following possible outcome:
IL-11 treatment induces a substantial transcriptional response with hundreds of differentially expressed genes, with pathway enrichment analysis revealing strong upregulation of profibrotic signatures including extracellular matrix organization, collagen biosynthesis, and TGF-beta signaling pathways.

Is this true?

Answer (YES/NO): NO